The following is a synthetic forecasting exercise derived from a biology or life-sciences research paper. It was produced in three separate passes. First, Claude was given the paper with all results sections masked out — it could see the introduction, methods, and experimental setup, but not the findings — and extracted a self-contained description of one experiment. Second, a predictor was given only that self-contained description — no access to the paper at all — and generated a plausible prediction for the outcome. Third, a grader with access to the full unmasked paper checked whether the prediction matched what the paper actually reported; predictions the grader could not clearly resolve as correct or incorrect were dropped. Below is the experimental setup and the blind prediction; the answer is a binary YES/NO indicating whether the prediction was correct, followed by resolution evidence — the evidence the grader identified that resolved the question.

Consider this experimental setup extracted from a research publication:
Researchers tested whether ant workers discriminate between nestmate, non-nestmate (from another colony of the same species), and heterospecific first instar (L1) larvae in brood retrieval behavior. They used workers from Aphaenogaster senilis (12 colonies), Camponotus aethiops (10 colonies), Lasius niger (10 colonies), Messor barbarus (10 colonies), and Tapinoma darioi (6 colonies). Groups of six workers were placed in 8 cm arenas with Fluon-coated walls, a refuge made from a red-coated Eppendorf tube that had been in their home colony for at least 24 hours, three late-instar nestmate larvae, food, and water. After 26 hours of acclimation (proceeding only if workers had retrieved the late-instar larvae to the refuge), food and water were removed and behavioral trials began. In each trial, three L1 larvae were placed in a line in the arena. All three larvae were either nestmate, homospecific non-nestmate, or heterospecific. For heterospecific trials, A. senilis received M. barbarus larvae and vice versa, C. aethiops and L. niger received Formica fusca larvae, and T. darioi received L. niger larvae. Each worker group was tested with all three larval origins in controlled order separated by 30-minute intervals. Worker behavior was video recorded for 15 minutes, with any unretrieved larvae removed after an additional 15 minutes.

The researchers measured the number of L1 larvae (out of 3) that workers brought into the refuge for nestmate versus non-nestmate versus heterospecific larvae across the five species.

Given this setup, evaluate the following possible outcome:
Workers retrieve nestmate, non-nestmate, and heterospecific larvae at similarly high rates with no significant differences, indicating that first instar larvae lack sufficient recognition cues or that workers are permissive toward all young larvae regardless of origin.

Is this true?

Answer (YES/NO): NO